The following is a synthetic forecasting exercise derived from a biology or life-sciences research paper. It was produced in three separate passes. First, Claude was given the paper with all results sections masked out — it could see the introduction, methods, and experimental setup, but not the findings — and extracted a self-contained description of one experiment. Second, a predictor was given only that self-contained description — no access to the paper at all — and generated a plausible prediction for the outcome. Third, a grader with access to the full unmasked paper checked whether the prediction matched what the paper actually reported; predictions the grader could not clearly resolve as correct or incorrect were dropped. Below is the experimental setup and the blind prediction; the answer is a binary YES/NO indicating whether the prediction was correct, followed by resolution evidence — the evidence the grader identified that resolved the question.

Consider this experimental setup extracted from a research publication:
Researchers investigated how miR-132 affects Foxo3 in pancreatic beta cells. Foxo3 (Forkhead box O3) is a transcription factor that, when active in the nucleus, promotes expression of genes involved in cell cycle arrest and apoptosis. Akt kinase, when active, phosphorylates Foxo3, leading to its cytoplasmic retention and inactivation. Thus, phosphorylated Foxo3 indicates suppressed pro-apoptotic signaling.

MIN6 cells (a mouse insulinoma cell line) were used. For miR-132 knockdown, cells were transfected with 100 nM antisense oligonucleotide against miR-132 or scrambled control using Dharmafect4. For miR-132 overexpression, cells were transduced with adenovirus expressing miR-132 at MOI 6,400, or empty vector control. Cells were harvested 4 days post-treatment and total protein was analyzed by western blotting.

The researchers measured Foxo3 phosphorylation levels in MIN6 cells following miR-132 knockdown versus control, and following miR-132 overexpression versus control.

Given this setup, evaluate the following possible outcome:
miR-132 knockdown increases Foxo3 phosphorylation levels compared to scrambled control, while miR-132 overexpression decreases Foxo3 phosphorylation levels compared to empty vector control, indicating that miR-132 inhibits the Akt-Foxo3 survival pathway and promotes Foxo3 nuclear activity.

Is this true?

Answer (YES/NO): NO